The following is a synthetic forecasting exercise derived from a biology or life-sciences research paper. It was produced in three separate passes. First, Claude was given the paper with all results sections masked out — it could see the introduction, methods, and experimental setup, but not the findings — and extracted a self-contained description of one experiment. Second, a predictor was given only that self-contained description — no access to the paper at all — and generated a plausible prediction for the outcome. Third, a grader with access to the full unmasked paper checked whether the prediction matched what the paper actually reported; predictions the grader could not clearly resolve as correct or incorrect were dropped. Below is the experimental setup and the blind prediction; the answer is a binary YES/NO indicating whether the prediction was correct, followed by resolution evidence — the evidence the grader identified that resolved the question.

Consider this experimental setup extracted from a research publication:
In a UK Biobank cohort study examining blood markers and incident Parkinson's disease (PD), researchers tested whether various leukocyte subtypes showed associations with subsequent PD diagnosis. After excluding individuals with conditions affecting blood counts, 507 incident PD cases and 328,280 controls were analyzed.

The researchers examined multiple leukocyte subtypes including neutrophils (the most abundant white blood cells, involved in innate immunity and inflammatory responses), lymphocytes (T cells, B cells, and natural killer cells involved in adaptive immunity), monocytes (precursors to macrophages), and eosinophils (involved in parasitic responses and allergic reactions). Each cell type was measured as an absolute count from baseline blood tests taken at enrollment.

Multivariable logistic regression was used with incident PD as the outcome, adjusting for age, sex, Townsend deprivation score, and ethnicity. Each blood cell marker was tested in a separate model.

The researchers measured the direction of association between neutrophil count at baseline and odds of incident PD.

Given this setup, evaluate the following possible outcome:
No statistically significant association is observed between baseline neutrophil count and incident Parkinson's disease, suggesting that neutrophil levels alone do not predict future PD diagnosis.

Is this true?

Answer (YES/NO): NO